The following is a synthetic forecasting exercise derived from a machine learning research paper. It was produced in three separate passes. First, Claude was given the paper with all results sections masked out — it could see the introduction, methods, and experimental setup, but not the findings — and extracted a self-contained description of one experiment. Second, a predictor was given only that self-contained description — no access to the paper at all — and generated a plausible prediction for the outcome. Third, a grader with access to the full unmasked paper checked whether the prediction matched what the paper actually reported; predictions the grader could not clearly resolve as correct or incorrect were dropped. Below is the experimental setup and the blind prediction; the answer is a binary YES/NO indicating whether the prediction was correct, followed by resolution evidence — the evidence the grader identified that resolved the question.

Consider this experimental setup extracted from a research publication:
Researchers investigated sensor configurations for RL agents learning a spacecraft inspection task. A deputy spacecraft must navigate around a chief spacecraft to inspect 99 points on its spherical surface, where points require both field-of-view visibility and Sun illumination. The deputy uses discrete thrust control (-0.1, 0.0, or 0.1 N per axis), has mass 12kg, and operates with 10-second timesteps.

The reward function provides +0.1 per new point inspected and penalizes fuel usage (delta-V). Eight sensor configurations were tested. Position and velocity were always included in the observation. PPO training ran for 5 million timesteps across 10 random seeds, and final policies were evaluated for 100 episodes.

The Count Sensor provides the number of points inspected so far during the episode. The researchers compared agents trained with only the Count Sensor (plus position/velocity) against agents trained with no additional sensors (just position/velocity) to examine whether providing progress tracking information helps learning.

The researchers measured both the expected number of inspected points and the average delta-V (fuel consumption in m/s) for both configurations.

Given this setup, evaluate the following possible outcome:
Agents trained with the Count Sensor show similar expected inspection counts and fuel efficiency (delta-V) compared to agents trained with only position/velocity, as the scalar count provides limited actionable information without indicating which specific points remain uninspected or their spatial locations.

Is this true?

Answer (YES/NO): NO